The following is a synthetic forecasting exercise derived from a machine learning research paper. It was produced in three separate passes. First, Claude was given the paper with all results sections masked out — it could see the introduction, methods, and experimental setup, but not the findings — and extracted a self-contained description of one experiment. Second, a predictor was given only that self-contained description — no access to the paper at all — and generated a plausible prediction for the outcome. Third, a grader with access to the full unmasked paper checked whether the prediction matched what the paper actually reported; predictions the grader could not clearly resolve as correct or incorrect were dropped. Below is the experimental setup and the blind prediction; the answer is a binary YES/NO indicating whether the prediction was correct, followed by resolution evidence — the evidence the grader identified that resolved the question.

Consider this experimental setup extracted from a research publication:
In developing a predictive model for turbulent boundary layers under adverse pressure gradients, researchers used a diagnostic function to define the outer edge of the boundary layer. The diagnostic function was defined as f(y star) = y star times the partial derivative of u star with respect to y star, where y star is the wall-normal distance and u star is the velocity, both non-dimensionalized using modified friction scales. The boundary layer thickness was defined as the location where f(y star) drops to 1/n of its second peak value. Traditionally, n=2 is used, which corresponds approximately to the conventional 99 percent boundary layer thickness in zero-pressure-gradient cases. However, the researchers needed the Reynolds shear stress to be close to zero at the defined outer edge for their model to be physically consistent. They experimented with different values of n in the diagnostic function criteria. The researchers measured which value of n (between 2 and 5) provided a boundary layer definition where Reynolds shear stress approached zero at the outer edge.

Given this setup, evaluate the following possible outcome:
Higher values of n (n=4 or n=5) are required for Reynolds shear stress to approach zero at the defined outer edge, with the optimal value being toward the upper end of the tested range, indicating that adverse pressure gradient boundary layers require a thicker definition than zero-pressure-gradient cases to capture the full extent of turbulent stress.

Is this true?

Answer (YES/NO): YES